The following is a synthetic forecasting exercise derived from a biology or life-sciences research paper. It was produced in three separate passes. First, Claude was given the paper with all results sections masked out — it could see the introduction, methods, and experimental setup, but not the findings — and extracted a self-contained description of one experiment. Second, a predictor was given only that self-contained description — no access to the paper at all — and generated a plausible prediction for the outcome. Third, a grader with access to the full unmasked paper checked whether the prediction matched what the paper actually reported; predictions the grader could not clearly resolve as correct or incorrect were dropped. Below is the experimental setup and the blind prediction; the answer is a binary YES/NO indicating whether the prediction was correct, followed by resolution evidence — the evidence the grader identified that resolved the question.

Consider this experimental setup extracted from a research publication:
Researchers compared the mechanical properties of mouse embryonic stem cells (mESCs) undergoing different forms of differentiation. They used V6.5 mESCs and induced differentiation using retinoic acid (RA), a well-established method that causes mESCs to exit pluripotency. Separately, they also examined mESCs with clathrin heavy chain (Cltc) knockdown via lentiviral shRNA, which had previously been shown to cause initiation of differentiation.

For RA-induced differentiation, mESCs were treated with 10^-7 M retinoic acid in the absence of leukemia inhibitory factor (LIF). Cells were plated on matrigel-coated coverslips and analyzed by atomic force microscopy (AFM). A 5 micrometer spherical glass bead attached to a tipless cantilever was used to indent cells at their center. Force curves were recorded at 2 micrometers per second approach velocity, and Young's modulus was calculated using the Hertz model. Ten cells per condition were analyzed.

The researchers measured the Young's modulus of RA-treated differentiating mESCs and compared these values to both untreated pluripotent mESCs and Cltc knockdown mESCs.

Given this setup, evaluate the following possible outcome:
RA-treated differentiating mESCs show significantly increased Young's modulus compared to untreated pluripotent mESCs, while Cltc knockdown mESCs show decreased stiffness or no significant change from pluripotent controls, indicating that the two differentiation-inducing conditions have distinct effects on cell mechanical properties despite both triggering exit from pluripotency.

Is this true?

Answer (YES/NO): NO